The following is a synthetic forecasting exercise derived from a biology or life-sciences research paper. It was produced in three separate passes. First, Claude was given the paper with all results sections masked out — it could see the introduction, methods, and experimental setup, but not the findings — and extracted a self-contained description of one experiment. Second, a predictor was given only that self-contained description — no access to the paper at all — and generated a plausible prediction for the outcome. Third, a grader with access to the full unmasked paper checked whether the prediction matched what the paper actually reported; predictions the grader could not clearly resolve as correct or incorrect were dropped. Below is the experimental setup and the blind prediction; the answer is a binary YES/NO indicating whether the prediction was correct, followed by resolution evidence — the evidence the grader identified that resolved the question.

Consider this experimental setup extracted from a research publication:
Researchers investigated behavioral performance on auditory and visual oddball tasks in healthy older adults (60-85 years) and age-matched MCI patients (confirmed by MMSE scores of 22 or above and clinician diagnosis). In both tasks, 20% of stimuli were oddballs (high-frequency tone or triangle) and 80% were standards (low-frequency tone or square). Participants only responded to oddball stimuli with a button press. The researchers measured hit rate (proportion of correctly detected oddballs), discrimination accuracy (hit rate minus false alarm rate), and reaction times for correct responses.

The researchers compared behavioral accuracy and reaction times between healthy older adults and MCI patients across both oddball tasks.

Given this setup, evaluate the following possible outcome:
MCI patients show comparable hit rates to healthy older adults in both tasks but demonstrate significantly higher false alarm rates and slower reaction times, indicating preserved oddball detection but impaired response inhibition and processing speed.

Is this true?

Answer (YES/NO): NO